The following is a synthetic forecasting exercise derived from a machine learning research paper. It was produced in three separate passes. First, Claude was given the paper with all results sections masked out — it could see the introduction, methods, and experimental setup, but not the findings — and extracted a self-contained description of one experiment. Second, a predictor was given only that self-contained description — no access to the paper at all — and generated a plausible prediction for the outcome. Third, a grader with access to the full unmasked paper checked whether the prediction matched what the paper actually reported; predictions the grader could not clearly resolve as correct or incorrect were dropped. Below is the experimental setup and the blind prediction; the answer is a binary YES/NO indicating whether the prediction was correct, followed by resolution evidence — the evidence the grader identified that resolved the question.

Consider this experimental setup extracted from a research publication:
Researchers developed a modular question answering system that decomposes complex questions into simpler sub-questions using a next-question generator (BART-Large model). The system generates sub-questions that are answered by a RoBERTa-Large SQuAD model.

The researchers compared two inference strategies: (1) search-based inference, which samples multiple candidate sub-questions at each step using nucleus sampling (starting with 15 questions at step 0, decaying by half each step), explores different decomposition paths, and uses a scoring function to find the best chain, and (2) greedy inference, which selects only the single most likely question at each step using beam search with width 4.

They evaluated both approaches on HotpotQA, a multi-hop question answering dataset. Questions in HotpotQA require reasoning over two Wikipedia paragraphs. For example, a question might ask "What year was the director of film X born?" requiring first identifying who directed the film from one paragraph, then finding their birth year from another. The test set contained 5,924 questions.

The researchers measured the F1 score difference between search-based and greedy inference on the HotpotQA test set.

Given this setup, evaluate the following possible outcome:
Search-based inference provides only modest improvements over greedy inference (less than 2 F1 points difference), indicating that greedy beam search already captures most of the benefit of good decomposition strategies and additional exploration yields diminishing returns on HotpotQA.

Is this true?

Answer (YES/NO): NO